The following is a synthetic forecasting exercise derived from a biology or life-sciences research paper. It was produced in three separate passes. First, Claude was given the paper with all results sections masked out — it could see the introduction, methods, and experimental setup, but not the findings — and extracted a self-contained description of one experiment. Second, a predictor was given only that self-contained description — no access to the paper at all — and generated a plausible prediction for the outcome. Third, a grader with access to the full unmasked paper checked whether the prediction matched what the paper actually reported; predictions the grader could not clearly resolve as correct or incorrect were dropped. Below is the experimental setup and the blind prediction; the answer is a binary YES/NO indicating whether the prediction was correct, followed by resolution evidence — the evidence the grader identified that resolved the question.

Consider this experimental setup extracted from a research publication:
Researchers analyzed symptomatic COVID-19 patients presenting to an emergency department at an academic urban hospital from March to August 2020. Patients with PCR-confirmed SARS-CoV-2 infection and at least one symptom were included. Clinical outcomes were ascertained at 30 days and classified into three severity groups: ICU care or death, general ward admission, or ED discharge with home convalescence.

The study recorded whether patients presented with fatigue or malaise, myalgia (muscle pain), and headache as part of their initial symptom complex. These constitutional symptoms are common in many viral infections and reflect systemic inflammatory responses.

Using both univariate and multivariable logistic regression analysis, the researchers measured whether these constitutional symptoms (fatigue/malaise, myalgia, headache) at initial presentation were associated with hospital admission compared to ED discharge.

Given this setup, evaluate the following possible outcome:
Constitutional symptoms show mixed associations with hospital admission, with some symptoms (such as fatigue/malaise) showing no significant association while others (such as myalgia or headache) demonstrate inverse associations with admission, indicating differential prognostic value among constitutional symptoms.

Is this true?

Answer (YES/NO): NO